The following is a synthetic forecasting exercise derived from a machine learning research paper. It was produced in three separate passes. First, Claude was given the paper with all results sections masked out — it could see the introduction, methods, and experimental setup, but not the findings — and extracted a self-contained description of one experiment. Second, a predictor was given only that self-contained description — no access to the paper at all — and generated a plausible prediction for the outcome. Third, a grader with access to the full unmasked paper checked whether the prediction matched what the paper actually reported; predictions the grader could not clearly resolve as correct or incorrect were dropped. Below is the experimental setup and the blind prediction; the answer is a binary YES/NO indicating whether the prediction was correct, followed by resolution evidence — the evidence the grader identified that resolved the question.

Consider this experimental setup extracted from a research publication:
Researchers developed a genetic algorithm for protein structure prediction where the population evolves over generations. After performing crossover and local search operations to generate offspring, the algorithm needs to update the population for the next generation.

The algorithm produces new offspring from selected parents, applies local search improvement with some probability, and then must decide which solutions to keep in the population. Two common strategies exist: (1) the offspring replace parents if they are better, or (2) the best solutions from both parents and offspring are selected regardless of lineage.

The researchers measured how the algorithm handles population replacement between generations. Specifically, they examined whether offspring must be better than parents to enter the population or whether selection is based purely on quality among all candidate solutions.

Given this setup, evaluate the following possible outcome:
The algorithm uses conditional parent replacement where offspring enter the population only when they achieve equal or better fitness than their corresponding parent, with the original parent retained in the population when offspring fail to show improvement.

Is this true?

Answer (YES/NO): NO